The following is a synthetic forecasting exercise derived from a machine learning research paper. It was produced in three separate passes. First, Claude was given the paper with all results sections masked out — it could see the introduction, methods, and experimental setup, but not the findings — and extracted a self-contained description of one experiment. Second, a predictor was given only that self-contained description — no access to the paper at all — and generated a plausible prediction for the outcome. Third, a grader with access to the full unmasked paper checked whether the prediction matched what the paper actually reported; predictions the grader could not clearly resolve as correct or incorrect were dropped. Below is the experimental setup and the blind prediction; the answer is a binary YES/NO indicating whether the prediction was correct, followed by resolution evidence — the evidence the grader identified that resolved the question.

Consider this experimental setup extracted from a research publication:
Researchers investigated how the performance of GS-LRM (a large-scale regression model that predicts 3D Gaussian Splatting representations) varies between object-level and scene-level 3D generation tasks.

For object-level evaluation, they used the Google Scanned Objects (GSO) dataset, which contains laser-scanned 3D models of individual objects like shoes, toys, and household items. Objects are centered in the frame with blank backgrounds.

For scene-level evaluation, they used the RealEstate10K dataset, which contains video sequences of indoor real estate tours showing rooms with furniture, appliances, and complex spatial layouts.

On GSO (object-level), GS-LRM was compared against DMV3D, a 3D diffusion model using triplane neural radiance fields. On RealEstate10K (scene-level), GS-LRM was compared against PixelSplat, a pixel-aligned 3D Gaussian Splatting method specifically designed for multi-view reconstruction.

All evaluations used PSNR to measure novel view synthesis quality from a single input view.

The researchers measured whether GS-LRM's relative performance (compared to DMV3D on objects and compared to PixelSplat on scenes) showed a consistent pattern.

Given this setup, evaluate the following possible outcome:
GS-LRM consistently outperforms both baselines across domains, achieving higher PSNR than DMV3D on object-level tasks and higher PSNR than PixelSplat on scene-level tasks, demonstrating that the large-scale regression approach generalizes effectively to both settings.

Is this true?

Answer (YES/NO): NO